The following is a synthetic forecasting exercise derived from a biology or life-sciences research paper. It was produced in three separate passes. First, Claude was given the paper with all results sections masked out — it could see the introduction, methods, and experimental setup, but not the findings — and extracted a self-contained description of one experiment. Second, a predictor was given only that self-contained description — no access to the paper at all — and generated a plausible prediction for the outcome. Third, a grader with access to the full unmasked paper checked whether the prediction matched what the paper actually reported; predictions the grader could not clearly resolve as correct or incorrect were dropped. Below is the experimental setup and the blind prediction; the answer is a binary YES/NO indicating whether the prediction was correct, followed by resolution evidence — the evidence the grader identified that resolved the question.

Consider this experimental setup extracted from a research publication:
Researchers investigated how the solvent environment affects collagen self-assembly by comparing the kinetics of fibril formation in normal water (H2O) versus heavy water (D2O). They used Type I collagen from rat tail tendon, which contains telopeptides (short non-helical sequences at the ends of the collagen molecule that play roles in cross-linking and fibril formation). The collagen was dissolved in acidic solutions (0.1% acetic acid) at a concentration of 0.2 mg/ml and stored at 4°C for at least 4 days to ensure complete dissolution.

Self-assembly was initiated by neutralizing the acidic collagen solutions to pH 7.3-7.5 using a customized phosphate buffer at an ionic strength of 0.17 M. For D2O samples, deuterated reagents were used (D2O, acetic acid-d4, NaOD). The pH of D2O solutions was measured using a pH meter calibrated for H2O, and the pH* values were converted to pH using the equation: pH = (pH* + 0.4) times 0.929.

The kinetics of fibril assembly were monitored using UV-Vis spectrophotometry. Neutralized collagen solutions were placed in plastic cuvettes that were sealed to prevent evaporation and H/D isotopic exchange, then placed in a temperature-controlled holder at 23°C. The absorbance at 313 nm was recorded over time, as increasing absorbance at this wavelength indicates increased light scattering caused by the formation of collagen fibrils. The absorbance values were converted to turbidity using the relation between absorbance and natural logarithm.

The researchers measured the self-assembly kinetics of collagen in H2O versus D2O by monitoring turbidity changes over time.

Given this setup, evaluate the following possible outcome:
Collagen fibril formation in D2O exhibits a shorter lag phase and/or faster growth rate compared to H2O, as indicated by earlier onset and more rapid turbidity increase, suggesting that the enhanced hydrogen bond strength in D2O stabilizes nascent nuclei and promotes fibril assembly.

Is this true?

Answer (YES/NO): YES